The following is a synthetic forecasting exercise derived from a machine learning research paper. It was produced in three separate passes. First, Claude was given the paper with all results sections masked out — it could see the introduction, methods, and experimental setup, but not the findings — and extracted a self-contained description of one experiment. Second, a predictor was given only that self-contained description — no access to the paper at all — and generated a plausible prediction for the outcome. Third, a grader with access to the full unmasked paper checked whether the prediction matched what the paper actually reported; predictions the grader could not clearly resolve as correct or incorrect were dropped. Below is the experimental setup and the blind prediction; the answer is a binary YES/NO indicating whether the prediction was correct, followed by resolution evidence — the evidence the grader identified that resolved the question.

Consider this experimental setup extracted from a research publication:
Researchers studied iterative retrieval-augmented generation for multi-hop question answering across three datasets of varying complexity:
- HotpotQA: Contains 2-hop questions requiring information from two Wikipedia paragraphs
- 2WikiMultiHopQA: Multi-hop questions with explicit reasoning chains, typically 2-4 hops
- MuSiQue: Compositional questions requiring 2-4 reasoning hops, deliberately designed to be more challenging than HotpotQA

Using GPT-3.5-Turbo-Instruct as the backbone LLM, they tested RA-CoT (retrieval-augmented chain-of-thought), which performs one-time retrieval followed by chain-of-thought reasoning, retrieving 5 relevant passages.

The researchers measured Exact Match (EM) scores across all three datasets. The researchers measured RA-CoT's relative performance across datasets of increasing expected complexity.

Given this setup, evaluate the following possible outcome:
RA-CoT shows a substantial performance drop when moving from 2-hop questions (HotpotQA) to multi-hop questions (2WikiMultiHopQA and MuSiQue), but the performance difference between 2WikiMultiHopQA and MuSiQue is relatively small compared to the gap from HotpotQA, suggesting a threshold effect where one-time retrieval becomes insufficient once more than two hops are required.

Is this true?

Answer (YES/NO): NO